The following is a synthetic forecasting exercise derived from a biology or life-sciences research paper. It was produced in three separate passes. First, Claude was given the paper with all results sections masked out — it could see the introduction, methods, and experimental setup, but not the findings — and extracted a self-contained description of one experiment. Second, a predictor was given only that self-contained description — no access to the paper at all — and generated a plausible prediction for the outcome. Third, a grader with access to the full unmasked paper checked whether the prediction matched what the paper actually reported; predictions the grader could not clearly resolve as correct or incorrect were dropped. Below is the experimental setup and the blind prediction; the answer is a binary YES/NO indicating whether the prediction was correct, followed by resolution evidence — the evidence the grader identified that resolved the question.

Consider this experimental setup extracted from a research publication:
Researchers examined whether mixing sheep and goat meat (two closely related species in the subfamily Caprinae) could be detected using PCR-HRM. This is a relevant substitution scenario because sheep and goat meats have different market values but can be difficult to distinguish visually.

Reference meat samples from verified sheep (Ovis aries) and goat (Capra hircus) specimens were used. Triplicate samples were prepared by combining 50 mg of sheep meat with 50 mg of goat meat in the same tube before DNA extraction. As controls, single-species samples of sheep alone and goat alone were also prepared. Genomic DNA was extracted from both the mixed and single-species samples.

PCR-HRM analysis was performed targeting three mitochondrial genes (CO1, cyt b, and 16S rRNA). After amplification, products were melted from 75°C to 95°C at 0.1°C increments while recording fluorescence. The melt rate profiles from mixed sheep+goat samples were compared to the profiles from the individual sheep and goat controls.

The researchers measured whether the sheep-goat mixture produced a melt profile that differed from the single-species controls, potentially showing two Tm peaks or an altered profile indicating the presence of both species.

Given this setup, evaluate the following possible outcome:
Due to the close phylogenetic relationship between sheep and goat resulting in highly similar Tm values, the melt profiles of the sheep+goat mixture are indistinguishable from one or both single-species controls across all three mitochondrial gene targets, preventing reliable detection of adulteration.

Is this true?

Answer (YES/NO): NO